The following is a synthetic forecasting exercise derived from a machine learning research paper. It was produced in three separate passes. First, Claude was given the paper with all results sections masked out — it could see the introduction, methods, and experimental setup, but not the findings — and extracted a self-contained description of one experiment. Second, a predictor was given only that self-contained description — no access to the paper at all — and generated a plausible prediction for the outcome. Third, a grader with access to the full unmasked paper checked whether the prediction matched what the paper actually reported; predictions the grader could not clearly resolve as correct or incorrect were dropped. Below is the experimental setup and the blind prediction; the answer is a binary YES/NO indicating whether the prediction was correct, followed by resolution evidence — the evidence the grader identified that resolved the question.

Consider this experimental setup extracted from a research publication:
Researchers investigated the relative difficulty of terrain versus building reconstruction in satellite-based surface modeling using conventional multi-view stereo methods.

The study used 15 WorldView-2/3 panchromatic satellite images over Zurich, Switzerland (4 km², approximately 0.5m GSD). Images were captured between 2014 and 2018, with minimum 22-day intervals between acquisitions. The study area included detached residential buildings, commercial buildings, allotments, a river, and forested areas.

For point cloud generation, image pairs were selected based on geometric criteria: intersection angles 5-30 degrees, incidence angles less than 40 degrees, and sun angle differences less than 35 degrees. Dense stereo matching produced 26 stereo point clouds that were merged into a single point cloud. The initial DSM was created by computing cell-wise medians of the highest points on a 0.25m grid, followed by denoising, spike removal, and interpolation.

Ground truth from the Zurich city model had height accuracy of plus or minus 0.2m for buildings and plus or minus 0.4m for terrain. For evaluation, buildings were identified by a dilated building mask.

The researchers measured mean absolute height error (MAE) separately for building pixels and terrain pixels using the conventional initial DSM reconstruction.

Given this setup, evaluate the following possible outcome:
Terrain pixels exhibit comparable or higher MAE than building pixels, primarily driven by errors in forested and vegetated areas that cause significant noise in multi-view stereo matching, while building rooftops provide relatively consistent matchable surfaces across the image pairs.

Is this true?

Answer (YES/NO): NO